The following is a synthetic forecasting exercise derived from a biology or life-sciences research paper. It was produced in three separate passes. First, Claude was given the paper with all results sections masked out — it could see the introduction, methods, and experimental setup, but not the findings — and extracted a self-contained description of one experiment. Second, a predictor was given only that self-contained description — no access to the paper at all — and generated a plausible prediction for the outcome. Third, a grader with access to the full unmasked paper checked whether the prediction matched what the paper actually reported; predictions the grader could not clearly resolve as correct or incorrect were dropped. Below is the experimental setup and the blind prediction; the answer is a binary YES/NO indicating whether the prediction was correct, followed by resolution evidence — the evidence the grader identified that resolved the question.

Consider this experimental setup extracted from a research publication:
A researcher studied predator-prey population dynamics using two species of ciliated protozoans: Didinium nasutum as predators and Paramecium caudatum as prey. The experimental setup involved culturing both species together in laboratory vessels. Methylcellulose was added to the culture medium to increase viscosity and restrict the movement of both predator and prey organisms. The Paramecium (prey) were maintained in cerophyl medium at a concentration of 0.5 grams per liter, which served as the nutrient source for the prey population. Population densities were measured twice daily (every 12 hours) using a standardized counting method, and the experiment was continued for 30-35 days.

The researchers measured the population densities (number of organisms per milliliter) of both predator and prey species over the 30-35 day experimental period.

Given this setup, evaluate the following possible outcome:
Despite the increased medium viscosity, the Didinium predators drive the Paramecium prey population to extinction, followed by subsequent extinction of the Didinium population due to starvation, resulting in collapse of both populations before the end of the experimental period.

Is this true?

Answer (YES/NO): NO